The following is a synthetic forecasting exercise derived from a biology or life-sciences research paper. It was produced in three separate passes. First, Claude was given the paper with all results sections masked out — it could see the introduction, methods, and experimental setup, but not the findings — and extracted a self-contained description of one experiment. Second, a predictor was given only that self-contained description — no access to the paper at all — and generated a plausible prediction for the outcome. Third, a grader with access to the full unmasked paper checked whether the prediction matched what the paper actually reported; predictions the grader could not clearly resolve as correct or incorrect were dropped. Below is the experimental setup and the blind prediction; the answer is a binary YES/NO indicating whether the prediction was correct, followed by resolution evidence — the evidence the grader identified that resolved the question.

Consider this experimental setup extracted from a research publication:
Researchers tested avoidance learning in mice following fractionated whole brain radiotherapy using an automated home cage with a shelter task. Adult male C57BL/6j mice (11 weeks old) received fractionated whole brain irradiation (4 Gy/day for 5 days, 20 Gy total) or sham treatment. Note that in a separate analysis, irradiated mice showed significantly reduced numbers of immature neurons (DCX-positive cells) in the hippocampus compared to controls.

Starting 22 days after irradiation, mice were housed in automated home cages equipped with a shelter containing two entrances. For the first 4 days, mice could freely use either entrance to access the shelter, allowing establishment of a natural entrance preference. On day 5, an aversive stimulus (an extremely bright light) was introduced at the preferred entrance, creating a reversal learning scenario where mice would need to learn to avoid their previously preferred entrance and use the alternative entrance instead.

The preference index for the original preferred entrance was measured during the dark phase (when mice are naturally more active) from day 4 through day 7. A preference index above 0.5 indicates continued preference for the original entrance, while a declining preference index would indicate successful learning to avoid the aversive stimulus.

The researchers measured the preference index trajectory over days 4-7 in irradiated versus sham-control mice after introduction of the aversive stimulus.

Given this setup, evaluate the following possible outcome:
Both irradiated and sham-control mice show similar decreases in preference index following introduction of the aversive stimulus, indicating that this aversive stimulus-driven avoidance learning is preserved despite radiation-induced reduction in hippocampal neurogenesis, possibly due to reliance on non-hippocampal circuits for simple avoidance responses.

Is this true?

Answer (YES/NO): NO